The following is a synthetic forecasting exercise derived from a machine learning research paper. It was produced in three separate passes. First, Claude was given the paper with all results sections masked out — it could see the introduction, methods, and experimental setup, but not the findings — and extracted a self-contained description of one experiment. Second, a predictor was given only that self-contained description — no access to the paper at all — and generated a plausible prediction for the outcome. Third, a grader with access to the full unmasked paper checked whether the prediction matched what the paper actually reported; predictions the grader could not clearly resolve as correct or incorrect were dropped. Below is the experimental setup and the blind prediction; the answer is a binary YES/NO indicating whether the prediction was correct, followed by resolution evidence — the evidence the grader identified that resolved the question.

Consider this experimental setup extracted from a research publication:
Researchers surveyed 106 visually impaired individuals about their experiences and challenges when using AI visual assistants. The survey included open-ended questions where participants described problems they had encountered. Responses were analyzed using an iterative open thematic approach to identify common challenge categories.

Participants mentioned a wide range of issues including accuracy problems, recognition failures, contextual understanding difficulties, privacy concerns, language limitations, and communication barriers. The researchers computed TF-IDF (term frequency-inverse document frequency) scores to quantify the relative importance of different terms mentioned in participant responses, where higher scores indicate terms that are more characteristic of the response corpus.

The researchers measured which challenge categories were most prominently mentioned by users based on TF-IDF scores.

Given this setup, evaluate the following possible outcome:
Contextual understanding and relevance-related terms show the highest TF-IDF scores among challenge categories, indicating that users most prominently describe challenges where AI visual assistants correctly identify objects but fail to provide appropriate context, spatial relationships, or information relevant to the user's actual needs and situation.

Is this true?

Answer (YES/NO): NO